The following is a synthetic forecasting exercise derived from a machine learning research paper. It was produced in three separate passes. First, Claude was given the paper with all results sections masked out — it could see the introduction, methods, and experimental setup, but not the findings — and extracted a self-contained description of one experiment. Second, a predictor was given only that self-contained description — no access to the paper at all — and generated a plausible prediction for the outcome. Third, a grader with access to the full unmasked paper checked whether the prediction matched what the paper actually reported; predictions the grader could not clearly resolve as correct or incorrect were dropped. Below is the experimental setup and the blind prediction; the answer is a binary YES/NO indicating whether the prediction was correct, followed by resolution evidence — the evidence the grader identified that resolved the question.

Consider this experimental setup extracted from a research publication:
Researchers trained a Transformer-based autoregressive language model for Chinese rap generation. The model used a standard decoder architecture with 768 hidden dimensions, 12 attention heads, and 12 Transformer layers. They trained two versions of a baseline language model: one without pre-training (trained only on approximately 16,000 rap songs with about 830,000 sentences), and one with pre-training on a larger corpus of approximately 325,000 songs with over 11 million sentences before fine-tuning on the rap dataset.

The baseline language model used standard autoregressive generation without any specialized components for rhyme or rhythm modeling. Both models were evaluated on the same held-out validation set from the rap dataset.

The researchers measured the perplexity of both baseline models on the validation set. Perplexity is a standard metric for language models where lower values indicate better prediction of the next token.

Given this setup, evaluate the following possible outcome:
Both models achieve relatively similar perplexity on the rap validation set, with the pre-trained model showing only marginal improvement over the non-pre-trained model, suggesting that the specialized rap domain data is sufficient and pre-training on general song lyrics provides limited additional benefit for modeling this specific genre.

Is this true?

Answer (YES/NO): NO